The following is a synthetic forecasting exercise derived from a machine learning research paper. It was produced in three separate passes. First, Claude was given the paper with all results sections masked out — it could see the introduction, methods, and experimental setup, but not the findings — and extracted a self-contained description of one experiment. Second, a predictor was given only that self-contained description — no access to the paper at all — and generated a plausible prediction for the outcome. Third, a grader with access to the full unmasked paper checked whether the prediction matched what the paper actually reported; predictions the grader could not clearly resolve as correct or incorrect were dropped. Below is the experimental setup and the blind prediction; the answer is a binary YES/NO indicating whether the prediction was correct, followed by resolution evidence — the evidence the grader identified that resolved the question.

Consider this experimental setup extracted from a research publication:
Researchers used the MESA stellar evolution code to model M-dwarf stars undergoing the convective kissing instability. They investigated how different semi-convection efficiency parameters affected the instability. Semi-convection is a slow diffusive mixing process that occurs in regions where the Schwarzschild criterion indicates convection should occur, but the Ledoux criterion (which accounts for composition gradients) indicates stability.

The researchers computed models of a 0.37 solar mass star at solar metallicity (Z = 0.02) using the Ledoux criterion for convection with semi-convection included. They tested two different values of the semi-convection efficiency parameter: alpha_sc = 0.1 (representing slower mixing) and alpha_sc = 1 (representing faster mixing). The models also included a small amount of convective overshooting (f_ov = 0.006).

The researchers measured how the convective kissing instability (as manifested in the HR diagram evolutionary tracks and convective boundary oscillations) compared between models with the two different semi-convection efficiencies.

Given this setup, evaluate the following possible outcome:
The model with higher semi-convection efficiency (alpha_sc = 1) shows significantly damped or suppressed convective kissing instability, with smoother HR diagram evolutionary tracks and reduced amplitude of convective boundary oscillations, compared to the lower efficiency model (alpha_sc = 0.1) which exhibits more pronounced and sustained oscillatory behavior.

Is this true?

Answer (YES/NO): NO